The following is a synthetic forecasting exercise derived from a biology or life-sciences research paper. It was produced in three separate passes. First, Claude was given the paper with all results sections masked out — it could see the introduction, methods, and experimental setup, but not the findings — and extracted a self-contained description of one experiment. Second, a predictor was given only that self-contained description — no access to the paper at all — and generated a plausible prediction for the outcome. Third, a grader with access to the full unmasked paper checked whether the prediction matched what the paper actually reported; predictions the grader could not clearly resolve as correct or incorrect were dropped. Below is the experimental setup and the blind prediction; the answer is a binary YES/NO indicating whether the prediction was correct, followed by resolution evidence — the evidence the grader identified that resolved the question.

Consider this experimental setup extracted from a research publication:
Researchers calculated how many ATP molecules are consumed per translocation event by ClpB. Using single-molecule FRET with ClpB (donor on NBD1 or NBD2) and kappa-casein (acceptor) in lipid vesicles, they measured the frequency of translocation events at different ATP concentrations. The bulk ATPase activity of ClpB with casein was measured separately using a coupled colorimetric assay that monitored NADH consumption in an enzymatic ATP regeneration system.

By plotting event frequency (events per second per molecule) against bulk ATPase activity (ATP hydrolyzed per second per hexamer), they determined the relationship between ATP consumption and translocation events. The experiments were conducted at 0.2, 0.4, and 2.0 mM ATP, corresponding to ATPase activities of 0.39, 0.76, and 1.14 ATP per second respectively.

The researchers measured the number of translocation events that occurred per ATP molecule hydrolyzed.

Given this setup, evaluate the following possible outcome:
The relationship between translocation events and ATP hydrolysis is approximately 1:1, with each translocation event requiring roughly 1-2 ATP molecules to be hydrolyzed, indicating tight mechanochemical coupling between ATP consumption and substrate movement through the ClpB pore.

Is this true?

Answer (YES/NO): YES